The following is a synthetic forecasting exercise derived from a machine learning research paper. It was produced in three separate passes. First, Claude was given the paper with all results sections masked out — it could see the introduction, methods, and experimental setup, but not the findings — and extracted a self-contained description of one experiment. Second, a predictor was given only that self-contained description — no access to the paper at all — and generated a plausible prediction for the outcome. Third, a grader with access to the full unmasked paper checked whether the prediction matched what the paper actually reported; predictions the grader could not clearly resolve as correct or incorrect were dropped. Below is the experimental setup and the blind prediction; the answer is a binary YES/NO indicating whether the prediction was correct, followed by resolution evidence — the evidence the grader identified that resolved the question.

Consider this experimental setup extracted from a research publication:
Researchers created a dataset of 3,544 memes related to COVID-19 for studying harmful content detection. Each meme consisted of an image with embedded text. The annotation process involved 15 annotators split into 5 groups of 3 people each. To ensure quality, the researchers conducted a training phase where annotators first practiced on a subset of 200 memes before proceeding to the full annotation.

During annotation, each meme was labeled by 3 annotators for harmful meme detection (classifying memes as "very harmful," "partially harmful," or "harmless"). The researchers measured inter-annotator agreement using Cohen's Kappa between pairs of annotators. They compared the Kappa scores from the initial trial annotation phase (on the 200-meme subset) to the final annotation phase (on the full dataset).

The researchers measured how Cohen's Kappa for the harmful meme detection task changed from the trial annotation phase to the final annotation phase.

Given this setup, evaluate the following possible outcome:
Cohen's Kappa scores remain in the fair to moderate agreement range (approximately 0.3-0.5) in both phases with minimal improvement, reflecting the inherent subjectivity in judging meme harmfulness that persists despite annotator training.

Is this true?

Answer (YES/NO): NO